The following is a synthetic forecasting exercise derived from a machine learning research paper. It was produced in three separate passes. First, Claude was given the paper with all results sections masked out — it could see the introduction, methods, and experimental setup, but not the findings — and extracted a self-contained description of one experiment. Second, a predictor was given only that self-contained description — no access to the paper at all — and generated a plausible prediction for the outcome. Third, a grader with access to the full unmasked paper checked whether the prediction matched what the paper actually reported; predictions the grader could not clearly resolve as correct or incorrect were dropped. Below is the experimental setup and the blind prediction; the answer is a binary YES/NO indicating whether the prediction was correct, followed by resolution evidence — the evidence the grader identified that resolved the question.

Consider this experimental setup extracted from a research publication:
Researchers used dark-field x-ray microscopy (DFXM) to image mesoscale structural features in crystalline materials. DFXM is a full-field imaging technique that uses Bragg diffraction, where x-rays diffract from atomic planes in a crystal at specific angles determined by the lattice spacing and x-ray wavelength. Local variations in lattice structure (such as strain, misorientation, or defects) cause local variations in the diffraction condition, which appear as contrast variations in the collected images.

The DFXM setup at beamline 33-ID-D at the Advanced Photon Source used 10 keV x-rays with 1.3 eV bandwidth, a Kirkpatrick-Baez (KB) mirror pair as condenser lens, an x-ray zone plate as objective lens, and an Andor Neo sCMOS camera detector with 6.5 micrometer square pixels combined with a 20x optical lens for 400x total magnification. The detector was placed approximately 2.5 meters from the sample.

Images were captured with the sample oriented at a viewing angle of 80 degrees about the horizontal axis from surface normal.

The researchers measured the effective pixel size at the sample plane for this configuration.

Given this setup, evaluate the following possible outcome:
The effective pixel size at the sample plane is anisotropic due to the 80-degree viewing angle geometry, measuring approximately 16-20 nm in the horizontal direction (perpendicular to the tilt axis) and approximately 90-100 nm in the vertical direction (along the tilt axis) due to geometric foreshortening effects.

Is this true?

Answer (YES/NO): NO